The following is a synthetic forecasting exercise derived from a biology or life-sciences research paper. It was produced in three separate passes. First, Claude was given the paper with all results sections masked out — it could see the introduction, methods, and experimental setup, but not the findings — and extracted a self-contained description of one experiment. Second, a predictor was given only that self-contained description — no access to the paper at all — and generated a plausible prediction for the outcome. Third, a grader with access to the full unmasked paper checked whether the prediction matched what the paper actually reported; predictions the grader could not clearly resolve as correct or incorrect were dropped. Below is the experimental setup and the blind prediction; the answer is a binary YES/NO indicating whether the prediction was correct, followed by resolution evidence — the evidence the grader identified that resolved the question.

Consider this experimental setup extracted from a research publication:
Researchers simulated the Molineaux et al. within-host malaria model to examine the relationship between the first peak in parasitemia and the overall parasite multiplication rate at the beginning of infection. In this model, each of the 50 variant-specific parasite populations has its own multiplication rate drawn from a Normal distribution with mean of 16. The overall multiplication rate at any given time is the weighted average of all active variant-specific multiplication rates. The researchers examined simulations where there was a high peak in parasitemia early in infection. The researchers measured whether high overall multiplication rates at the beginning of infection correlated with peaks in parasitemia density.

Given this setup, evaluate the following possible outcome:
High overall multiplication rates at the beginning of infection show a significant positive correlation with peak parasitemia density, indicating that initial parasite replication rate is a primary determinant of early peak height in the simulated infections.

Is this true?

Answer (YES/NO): YES